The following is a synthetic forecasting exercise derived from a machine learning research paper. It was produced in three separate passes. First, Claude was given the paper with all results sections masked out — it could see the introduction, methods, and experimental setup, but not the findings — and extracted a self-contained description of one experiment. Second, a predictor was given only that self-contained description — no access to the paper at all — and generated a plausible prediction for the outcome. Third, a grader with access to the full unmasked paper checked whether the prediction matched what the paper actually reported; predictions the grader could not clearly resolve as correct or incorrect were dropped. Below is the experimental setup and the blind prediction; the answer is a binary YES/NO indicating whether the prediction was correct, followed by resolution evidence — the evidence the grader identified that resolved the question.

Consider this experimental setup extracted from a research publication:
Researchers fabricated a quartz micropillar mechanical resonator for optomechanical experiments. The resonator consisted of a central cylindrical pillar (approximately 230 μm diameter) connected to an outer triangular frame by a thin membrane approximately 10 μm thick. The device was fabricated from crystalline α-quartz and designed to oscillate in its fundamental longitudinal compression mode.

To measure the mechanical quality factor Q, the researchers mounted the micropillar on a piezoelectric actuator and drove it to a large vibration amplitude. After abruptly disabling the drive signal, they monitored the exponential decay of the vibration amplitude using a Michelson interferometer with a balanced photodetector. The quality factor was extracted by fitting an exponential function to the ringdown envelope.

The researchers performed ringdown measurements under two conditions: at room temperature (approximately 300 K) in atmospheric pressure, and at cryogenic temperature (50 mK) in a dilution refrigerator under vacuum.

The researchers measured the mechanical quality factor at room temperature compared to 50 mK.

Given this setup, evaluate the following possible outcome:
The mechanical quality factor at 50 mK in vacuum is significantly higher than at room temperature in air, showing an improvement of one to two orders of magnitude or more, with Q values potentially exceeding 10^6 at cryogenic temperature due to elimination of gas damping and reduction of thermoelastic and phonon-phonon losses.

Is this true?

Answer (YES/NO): NO